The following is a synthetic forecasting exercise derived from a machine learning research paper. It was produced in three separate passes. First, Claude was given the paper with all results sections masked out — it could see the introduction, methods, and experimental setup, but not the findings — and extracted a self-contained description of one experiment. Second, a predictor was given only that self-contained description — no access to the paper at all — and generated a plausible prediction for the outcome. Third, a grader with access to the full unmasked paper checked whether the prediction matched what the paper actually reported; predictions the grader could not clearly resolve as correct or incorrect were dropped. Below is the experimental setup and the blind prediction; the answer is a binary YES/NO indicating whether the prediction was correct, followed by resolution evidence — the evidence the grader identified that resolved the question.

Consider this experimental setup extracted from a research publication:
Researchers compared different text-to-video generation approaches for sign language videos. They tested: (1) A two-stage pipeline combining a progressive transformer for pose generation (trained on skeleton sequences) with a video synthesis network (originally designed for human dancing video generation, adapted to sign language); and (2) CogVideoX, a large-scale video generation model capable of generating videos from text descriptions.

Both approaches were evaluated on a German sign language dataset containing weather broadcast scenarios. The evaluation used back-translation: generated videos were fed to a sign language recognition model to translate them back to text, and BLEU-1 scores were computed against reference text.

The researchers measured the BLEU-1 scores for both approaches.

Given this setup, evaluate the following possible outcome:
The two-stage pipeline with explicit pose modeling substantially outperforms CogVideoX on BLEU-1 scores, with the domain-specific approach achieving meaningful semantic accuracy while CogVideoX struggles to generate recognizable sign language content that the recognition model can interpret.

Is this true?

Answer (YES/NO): NO